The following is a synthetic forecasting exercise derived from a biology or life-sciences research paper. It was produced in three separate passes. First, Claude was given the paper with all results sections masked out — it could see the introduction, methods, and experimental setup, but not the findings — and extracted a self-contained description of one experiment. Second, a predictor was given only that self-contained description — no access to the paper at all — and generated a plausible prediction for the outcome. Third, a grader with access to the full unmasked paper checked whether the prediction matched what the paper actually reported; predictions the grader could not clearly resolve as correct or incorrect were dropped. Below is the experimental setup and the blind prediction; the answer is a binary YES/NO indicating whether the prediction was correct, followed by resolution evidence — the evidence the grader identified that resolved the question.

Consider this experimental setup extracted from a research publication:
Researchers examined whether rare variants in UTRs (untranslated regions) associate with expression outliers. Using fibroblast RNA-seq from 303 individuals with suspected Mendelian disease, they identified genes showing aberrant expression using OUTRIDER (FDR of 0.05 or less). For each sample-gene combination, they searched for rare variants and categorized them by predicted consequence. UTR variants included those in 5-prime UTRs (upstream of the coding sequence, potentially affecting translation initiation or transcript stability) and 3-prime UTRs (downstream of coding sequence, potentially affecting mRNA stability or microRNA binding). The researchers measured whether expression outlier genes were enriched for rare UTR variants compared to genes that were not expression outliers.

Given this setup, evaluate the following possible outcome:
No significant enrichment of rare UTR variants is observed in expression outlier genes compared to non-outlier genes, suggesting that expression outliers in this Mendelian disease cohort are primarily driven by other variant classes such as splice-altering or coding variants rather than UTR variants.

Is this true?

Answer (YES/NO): NO